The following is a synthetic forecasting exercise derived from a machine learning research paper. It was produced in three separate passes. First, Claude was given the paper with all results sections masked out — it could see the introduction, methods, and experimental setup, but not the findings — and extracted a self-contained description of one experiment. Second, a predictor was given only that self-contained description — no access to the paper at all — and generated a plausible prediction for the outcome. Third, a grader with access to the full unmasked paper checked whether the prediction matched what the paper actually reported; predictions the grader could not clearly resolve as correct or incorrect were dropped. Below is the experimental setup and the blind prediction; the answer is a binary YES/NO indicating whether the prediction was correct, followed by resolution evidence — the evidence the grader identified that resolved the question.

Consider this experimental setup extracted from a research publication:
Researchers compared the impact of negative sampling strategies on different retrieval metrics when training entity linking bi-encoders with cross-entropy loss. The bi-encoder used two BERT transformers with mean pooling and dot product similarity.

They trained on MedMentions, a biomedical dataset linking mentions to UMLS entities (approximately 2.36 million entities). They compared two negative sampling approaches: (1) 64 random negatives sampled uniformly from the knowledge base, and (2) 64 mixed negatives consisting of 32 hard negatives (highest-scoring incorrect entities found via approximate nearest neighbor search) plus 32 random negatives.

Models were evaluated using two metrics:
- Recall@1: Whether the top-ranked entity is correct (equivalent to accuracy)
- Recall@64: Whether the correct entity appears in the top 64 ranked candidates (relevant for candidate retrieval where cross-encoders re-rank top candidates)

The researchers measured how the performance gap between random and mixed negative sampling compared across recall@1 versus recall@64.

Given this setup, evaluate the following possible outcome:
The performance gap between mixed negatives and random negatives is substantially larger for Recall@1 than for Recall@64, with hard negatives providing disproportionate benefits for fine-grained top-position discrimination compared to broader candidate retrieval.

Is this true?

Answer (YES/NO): YES